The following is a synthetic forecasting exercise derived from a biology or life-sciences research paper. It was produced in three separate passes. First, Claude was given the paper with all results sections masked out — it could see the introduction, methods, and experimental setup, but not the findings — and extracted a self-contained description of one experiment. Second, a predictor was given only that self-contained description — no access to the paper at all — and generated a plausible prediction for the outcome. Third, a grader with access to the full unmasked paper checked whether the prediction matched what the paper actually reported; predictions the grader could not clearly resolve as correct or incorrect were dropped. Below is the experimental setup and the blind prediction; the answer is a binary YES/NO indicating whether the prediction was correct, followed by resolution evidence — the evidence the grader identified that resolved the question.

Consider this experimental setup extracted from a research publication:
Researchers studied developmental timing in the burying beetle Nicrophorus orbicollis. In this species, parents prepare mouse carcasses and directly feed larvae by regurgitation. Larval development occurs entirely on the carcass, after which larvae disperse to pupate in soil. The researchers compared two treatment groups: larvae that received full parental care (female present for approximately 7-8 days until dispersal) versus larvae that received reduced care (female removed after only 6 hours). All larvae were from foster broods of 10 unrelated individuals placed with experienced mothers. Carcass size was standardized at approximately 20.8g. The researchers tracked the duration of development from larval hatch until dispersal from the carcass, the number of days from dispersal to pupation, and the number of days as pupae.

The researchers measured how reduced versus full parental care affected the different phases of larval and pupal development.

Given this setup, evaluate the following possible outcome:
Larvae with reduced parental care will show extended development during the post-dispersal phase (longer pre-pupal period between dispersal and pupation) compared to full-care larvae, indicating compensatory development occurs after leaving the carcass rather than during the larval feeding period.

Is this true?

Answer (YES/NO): NO